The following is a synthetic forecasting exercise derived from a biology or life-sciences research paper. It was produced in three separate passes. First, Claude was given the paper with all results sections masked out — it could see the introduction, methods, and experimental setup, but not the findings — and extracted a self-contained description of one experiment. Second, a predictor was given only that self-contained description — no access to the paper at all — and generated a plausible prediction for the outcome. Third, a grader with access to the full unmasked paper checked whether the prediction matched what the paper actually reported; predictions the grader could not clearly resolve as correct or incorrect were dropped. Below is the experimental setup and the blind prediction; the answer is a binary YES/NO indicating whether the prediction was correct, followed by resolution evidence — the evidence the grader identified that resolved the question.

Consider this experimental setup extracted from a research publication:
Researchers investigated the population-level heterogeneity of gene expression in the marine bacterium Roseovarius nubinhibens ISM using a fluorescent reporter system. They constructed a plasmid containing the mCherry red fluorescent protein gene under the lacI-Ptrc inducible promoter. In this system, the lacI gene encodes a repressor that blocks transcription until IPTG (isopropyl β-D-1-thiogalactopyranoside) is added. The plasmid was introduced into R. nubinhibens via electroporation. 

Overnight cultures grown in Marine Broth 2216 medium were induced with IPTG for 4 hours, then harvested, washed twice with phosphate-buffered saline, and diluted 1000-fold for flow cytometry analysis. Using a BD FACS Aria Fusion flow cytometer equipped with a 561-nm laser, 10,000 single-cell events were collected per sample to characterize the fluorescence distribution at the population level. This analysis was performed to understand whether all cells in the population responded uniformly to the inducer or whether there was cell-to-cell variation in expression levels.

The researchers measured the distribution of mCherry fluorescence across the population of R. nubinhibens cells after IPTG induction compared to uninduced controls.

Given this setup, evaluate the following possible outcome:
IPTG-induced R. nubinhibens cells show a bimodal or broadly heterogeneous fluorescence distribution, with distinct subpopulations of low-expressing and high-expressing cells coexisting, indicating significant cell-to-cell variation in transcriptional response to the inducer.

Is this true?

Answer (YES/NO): YES